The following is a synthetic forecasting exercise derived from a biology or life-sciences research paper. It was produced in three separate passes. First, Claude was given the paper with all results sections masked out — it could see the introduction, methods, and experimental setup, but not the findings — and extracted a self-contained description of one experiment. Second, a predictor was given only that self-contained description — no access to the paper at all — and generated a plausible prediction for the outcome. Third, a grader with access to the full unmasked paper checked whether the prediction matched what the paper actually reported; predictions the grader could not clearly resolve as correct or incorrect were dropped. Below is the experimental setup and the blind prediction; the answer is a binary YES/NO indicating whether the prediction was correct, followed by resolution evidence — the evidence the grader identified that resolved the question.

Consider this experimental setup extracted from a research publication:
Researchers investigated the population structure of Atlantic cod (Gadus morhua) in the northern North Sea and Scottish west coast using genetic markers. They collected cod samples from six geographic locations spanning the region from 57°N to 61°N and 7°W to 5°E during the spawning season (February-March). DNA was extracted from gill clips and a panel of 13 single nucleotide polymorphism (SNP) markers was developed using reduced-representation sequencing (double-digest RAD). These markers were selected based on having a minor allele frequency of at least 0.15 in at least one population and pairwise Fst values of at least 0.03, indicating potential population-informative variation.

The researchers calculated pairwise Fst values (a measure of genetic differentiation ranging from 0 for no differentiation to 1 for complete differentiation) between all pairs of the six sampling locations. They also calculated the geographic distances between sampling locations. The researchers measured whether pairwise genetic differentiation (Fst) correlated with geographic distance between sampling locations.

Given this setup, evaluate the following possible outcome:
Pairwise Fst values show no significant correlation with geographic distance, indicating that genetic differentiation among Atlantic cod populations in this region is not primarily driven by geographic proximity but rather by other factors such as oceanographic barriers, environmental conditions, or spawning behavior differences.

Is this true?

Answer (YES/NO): NO